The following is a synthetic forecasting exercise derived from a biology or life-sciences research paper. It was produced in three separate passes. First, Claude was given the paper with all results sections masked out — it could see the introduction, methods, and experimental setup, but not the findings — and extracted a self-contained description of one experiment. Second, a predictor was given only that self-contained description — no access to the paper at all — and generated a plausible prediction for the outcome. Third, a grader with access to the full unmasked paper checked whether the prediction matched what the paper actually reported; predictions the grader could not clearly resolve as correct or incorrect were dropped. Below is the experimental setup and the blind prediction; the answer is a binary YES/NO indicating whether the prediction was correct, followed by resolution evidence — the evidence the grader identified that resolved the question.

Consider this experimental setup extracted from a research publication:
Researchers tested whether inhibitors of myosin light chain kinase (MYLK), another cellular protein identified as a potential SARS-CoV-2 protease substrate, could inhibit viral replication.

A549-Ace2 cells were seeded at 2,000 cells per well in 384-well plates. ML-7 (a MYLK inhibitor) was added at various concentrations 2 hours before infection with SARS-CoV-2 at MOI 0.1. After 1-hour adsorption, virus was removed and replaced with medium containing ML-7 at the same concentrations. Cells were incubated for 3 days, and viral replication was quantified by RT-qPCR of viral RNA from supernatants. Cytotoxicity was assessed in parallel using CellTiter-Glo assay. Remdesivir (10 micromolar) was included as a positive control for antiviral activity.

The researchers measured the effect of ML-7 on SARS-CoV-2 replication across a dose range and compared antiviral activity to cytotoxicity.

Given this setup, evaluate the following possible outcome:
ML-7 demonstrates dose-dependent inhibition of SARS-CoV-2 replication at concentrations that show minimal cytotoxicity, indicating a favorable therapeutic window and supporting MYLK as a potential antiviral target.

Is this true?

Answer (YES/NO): YES